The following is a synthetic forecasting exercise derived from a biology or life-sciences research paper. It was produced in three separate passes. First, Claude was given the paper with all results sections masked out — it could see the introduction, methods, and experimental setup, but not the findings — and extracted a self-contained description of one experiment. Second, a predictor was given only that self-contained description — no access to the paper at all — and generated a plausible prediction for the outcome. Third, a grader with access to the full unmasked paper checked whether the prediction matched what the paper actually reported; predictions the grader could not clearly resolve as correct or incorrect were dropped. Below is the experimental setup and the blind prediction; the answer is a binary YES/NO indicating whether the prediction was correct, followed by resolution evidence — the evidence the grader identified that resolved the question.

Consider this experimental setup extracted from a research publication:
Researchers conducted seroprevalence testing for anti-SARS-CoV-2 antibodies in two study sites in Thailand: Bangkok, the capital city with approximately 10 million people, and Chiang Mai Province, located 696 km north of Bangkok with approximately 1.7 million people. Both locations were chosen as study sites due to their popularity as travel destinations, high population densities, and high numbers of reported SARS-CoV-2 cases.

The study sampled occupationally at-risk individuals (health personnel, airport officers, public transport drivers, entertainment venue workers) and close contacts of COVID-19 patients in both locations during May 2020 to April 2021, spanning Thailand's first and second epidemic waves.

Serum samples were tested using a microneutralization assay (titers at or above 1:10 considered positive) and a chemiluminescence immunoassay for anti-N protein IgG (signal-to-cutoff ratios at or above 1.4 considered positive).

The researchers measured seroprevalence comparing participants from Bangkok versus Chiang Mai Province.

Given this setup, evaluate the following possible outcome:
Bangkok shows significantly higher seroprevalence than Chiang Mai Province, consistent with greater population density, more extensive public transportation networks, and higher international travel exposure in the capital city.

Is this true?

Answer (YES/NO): NO